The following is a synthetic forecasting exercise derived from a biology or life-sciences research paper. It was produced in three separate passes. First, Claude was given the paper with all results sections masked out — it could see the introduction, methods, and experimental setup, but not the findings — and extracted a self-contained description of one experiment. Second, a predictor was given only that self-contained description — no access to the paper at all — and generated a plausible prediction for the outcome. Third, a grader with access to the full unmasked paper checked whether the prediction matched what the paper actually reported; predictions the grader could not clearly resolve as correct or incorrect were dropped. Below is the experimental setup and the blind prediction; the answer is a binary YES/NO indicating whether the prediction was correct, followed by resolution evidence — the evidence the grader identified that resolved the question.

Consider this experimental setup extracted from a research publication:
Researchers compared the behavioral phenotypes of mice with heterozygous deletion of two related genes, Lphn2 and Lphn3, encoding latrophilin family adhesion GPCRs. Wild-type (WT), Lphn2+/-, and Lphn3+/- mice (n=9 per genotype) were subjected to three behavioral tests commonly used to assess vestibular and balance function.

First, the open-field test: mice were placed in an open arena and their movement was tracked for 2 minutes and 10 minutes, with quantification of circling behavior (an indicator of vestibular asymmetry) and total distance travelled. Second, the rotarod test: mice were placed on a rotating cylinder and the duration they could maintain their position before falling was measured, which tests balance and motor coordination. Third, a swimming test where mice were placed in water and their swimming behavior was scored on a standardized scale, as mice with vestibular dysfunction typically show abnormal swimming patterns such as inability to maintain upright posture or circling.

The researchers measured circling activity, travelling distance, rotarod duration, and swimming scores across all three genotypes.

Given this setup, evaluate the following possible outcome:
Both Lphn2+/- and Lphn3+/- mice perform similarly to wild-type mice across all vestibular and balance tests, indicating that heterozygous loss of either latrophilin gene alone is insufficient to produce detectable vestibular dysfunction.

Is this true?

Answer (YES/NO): NO